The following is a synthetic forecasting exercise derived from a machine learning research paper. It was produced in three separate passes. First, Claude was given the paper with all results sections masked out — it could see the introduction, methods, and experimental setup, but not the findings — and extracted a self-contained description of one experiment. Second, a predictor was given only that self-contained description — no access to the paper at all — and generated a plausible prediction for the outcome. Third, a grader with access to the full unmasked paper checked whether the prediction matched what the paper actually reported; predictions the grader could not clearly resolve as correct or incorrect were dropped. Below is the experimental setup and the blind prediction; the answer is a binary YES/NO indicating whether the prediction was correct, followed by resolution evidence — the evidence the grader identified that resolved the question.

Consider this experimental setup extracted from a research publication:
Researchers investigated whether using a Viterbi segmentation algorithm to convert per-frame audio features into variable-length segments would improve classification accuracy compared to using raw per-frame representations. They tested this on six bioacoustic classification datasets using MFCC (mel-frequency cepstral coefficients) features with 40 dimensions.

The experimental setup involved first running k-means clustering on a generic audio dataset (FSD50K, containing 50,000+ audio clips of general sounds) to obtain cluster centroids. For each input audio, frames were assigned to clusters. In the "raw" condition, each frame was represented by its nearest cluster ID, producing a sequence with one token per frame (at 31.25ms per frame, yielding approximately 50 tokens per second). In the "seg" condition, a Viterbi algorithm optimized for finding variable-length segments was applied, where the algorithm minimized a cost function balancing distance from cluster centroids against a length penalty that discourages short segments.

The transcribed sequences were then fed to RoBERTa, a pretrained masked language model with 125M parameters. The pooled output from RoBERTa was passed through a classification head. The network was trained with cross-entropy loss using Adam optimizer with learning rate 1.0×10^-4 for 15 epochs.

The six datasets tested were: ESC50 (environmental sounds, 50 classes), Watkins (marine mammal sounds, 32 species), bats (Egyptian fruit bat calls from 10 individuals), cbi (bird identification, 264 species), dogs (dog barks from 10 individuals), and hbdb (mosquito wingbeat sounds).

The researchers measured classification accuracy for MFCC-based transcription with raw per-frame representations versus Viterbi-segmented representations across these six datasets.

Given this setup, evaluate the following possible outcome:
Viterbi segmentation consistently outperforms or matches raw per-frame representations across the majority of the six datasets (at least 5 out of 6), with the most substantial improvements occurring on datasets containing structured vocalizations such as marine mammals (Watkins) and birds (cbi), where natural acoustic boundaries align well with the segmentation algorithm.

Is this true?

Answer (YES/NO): NO